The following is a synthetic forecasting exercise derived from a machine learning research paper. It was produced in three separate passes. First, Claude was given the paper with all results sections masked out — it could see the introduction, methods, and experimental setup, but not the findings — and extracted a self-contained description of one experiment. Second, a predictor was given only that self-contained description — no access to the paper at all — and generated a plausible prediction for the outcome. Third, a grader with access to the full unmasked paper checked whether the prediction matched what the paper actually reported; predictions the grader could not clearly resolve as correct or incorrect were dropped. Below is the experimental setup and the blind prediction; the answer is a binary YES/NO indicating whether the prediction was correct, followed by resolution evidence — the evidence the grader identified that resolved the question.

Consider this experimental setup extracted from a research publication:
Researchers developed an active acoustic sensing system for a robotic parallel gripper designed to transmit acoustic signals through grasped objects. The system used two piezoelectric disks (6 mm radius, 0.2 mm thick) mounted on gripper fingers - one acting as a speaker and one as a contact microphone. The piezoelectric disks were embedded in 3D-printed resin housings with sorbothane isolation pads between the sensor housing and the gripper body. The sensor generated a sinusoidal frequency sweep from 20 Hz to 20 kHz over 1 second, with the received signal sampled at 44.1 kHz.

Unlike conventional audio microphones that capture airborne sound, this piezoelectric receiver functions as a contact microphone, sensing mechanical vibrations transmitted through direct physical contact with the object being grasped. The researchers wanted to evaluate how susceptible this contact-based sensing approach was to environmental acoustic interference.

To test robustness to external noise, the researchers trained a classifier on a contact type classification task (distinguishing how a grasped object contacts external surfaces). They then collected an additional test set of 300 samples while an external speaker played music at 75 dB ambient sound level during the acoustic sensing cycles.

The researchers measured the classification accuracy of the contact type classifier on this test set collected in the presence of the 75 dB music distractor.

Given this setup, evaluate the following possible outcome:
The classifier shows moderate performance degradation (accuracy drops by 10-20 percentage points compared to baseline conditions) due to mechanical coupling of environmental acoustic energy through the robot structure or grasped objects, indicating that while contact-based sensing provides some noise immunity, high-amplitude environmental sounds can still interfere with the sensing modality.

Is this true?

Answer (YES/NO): NO